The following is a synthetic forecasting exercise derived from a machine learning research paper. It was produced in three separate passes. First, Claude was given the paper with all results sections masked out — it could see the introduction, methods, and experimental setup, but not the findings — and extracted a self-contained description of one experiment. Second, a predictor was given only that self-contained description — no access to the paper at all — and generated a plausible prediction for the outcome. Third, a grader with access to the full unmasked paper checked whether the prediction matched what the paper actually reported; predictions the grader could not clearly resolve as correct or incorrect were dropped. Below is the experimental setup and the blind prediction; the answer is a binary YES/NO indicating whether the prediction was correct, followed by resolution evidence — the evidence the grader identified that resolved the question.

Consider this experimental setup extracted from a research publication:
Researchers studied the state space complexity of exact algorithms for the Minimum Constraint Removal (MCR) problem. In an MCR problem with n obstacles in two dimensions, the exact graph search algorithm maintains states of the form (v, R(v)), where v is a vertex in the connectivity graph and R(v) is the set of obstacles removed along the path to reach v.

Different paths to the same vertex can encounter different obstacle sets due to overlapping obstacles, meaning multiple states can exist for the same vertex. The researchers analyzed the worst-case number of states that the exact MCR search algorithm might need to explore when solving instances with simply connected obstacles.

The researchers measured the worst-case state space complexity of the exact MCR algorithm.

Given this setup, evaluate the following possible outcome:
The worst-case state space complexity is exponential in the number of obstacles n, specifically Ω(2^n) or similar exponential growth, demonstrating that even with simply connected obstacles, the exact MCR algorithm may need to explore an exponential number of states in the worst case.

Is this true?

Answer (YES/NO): YES